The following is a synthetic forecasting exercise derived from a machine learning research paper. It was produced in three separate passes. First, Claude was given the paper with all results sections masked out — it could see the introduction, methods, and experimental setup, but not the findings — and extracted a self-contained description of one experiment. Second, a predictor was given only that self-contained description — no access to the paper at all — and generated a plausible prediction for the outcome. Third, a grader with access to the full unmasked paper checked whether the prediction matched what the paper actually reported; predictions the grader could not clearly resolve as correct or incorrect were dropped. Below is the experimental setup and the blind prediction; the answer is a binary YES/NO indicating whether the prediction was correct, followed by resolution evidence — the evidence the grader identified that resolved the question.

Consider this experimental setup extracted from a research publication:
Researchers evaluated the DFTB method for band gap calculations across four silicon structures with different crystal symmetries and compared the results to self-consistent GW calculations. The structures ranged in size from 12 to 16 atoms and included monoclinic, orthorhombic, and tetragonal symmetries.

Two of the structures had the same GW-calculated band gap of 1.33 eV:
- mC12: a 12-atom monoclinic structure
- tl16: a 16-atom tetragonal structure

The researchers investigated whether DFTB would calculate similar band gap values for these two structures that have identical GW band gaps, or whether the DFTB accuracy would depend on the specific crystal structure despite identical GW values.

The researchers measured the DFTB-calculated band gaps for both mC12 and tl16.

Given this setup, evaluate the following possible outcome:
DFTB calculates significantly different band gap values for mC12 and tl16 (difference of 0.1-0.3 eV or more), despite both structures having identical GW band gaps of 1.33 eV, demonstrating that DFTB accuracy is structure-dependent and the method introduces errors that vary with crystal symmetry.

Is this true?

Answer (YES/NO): YES